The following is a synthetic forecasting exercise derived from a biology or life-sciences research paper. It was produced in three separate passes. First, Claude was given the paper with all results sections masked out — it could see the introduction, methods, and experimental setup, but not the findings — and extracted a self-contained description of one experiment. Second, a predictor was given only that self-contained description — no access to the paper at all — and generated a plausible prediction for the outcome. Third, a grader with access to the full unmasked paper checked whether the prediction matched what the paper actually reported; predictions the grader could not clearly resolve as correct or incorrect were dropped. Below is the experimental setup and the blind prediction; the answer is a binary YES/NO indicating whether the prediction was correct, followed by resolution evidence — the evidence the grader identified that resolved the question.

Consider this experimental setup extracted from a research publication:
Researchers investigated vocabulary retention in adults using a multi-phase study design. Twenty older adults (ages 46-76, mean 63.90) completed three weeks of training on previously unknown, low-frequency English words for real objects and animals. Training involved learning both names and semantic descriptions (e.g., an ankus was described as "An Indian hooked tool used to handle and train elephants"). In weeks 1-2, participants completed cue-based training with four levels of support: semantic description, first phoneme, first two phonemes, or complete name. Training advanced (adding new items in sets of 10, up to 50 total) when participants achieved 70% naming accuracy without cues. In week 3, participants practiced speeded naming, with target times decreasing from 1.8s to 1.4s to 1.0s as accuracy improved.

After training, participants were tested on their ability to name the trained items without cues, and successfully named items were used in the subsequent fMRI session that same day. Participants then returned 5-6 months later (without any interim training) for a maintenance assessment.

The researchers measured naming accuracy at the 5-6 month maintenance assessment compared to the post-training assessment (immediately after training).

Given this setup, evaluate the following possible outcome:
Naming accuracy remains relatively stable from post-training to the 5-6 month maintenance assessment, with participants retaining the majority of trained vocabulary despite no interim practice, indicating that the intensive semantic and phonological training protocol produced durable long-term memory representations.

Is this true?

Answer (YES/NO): YES